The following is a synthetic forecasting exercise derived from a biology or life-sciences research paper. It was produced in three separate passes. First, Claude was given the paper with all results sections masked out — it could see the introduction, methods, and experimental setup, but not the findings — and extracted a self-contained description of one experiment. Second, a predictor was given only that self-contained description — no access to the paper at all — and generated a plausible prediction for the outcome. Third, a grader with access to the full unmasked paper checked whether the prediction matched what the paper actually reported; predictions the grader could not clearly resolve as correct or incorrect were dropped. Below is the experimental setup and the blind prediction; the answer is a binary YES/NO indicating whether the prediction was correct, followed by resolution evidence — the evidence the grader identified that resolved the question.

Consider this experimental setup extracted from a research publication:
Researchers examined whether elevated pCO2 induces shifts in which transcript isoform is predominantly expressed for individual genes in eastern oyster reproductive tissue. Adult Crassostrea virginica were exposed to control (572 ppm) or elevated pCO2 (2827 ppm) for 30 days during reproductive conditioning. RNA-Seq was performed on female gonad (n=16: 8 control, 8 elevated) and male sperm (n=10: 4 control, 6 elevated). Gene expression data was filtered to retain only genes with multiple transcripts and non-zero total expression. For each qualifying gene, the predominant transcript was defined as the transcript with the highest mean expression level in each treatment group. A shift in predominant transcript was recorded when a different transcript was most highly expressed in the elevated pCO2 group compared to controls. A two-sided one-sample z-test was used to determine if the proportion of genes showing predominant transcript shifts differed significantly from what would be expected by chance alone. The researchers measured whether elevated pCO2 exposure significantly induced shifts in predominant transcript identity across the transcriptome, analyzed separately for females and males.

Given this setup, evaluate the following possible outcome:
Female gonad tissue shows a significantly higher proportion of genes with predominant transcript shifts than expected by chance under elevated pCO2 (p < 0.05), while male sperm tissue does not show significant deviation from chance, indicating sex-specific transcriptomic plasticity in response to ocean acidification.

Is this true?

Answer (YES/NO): NO